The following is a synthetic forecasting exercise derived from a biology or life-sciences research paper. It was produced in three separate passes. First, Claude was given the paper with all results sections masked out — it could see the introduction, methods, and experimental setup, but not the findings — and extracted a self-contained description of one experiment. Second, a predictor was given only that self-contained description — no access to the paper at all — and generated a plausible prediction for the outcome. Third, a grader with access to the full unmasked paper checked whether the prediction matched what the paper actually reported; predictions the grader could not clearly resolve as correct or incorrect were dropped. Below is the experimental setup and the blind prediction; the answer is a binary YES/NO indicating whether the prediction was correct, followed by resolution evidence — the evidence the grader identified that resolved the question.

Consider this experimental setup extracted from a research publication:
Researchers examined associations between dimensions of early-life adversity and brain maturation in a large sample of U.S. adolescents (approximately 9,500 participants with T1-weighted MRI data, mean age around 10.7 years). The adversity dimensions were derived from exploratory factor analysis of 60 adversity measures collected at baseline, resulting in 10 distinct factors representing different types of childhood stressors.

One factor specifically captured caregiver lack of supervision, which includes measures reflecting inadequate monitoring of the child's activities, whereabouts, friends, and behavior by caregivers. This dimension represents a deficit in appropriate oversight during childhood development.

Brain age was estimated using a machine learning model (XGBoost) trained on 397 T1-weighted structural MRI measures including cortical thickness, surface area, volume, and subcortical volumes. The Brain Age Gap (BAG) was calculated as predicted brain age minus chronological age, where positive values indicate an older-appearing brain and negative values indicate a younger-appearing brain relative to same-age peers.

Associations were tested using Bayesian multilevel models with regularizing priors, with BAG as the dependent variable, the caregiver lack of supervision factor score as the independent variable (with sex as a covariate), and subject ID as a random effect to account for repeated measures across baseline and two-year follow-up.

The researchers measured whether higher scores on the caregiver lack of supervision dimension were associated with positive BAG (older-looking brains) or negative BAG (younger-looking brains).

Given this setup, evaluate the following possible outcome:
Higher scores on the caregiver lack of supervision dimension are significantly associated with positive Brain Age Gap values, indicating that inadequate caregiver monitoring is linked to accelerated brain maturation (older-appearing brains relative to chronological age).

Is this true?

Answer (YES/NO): NO